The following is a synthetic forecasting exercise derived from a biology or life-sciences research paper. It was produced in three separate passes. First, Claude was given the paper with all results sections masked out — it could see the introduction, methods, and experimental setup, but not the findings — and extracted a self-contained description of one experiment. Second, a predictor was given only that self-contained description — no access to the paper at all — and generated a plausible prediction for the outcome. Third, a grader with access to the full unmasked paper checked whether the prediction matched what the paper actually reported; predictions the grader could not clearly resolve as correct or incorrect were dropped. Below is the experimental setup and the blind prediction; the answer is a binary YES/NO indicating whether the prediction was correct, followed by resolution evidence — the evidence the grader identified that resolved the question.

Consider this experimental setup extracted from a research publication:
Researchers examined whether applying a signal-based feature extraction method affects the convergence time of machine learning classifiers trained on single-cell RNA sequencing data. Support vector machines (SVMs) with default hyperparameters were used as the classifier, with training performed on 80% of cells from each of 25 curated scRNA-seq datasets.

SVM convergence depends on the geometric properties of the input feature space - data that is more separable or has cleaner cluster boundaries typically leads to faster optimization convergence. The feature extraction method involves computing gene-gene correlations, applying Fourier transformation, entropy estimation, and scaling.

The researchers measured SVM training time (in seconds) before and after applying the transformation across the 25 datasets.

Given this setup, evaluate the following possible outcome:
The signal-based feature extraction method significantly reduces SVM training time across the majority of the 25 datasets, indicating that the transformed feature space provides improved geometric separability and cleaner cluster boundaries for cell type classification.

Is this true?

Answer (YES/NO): YES